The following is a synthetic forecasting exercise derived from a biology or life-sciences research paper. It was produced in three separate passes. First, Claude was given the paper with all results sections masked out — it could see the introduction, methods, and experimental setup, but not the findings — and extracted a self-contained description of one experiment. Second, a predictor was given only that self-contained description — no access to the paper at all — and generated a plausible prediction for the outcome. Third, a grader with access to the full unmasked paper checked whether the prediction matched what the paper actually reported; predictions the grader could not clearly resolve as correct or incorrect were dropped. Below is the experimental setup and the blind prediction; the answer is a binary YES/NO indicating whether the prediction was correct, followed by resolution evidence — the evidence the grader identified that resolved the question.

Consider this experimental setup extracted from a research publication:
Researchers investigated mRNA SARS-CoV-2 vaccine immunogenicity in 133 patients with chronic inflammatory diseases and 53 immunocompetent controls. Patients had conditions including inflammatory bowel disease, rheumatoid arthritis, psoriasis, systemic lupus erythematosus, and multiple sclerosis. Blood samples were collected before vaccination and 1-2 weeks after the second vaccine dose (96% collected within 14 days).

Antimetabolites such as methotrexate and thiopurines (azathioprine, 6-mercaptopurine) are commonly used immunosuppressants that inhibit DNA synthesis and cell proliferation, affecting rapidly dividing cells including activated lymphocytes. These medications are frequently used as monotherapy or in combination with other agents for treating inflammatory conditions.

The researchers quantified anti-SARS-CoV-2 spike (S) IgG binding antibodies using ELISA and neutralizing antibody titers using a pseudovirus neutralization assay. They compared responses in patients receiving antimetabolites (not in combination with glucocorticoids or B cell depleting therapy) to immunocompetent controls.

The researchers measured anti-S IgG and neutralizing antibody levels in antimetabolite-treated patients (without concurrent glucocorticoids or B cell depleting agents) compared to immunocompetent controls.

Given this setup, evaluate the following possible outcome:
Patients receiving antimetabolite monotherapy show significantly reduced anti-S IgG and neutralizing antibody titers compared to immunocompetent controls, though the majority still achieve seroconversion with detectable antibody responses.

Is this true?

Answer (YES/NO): YES